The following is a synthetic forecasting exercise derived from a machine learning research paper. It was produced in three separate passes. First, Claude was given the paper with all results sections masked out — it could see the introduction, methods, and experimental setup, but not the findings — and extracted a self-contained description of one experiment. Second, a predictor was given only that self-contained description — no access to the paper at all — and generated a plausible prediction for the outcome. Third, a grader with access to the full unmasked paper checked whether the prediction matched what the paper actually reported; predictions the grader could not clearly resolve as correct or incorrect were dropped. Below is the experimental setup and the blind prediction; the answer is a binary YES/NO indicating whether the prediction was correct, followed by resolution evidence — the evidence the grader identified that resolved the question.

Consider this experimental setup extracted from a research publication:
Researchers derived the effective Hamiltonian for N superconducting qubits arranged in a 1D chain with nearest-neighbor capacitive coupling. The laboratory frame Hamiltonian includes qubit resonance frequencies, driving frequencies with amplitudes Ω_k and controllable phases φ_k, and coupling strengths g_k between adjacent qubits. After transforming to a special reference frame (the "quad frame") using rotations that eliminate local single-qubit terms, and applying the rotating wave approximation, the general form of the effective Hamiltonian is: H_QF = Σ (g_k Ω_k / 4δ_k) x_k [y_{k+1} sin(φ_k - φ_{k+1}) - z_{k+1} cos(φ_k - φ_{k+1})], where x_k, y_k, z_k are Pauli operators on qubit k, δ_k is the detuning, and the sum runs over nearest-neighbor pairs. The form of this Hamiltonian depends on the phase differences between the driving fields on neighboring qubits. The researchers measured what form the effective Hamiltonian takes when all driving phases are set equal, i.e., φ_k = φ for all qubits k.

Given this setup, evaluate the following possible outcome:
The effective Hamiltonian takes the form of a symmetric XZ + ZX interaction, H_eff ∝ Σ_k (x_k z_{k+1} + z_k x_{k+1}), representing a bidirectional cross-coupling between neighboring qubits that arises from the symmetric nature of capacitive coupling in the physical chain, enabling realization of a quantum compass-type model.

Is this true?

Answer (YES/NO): NO